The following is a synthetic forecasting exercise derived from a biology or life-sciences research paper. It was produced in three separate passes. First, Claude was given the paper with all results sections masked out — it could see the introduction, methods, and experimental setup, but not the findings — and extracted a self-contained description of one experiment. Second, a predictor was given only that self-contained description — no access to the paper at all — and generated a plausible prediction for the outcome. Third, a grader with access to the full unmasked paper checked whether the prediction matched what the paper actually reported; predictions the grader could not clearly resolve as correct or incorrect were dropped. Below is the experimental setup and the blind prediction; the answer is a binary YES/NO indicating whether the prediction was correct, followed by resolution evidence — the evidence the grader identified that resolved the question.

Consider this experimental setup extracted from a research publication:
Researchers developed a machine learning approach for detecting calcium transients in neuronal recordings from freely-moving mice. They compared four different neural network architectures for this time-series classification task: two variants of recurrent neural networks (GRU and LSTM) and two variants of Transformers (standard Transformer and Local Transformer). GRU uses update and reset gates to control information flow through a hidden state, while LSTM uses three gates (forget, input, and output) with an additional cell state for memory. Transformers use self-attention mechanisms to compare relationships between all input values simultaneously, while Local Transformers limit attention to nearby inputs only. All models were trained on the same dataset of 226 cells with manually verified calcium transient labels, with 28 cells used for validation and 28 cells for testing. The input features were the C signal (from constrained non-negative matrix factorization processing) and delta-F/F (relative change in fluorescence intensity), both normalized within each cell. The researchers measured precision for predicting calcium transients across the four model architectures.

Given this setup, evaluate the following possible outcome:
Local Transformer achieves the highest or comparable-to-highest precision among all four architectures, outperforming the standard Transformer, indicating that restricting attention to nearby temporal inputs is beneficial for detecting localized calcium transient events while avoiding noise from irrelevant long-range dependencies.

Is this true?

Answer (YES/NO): NO